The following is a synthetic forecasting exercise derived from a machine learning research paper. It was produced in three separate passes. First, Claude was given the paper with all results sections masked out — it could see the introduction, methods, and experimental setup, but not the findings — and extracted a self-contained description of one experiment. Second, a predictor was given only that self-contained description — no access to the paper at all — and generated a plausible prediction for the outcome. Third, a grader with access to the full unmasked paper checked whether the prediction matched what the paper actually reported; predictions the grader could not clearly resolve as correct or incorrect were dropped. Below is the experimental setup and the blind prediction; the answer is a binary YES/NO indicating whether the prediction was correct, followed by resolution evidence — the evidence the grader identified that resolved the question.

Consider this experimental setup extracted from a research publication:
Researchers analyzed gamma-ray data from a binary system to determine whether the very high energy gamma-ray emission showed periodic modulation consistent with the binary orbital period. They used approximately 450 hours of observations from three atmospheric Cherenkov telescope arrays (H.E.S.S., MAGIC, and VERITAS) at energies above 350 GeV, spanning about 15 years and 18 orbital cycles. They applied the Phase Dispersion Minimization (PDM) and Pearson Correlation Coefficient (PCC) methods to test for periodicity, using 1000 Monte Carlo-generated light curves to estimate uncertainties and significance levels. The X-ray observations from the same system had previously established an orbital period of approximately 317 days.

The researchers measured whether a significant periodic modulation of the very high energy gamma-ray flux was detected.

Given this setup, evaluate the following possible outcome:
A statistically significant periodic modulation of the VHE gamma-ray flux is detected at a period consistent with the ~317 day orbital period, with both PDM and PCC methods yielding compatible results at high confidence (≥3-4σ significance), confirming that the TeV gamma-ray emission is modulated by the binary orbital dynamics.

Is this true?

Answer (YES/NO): YES